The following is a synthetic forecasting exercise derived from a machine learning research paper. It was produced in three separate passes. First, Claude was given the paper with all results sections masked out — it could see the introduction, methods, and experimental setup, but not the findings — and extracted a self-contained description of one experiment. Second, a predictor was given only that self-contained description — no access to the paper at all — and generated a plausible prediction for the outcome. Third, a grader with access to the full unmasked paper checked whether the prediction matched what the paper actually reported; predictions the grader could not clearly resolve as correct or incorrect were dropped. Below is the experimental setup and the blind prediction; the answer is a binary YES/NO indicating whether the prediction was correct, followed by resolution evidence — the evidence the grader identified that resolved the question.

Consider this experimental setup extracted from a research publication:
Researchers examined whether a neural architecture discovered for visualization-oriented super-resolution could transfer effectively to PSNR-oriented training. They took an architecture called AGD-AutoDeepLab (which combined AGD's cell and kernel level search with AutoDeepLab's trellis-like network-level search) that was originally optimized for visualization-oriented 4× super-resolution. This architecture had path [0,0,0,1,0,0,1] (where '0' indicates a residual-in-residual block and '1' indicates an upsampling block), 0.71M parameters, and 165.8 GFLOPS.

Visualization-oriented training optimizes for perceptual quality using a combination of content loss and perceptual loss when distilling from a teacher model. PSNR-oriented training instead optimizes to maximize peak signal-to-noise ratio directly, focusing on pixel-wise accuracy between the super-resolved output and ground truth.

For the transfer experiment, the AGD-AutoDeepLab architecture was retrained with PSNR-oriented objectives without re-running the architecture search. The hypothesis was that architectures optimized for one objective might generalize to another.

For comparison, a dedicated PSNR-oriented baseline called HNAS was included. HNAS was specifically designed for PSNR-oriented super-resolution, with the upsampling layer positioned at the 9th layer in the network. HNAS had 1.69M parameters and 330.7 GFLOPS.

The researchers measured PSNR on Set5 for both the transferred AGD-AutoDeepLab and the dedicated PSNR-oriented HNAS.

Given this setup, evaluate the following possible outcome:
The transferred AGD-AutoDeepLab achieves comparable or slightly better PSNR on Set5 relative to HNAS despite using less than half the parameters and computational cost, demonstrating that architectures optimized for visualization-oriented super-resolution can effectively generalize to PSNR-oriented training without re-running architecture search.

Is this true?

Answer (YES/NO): NO